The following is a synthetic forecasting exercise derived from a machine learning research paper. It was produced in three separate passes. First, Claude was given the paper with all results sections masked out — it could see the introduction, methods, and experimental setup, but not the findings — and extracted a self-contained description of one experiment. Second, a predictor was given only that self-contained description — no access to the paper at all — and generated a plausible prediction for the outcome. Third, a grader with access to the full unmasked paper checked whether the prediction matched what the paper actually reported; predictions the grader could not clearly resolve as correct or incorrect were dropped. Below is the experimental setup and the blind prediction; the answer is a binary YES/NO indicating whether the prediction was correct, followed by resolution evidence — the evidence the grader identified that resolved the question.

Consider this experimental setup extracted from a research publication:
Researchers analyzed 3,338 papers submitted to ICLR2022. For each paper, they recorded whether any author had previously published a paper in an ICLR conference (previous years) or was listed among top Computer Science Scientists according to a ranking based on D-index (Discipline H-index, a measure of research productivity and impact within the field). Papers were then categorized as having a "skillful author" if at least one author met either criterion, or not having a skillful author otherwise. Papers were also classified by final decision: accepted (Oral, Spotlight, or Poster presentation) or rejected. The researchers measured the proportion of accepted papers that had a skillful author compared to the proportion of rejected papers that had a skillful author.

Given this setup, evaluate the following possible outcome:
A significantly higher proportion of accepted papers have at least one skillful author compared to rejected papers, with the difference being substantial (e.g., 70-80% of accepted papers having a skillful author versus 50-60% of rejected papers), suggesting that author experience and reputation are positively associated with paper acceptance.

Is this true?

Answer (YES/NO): YES